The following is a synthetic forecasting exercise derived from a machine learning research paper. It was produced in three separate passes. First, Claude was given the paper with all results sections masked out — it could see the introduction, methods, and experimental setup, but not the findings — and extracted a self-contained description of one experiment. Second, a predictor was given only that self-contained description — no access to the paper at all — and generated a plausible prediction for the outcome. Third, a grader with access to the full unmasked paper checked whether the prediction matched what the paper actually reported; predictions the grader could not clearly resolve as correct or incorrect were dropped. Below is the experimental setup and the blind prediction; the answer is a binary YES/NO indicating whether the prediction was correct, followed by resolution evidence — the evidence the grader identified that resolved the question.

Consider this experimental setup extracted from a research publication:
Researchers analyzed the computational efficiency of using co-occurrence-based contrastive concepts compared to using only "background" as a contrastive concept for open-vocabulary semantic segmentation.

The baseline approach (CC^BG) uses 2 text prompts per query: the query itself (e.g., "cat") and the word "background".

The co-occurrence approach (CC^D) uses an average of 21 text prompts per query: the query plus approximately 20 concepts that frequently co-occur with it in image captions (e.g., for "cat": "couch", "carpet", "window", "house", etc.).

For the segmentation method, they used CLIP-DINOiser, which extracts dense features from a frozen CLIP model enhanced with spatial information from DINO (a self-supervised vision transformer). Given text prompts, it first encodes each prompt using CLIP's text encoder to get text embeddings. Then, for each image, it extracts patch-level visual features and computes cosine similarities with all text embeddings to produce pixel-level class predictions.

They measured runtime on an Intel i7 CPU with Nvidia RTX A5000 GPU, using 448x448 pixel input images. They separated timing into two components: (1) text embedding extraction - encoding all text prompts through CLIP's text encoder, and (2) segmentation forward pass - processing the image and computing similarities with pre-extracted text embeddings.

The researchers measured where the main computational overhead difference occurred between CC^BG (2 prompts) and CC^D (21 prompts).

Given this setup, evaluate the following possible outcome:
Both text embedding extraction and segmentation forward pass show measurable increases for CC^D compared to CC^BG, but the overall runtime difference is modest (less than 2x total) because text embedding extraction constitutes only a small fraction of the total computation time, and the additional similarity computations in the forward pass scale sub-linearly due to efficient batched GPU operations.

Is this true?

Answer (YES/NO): NO